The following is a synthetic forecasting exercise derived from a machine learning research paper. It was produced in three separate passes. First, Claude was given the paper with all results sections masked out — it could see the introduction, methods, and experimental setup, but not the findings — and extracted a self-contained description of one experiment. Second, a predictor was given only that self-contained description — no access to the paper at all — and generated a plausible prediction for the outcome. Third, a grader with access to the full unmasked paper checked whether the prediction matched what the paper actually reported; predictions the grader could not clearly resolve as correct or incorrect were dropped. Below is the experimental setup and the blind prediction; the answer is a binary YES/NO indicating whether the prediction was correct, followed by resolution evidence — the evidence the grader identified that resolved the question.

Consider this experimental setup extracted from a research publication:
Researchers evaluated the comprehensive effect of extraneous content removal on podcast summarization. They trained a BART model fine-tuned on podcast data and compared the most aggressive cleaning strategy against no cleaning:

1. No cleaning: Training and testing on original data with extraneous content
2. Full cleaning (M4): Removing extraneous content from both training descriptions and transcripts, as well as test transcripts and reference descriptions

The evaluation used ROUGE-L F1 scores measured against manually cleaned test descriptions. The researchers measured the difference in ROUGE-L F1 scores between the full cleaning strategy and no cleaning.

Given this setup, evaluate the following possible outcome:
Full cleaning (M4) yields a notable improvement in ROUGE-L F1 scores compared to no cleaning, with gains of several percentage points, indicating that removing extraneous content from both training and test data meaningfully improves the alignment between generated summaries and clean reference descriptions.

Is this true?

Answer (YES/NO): NO